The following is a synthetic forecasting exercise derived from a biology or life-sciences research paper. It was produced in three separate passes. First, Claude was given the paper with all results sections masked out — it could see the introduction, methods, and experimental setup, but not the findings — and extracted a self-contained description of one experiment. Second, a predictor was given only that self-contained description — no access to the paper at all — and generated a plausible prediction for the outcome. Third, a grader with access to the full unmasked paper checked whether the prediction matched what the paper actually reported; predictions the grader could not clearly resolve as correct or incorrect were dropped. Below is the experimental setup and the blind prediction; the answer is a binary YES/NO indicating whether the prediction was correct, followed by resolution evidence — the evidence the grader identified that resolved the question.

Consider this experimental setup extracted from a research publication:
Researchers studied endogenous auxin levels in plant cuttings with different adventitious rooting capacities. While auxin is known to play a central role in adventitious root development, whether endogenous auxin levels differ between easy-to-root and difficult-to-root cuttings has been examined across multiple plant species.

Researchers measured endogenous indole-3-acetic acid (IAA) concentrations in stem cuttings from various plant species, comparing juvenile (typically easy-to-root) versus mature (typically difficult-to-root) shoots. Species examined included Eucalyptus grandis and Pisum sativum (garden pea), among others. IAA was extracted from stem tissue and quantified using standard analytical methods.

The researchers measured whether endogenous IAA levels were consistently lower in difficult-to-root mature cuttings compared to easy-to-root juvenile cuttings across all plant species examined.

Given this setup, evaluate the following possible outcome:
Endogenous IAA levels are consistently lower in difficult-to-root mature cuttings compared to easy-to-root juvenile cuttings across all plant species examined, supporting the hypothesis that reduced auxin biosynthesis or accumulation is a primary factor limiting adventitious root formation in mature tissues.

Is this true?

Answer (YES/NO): NO